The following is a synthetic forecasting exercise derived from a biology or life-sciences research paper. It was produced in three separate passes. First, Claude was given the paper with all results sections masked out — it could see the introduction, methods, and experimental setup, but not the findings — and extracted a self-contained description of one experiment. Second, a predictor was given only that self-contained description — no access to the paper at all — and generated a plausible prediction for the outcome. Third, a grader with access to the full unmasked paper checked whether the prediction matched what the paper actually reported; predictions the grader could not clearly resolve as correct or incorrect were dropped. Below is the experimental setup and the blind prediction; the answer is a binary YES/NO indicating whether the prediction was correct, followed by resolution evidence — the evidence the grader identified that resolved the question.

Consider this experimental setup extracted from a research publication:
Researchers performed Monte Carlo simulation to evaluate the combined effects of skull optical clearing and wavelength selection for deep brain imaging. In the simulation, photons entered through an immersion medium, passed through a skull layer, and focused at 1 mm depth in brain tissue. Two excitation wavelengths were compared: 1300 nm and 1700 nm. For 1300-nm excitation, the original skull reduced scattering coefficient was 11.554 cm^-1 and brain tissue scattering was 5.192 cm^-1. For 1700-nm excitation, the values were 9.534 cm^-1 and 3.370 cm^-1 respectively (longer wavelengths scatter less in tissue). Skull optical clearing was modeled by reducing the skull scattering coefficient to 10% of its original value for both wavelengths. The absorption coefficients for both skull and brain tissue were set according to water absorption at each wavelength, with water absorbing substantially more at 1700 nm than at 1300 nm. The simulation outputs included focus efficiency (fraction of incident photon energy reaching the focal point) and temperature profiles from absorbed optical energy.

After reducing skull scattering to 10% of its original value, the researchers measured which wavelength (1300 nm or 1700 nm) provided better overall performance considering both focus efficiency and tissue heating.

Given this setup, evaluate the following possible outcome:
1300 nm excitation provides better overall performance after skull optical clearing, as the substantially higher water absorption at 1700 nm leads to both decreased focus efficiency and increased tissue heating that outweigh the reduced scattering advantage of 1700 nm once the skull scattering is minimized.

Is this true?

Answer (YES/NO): YES